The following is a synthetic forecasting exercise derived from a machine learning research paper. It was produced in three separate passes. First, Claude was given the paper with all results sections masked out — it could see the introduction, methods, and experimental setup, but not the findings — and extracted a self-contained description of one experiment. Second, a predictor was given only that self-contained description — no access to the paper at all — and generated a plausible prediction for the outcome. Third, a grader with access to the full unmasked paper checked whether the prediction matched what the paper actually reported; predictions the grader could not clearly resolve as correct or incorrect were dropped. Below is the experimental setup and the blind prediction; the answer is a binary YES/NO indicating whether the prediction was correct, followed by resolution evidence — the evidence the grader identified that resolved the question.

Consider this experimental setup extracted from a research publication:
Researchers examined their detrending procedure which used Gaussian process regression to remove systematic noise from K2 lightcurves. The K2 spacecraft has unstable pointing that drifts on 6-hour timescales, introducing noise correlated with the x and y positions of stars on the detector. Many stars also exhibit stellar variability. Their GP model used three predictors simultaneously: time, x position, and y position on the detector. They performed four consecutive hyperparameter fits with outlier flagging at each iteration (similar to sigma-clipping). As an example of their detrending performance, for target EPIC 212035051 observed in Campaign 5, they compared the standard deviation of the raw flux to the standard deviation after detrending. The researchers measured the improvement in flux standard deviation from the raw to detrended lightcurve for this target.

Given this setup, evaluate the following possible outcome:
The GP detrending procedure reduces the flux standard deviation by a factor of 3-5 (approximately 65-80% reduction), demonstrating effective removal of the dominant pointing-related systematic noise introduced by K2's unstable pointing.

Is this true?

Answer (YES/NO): NO